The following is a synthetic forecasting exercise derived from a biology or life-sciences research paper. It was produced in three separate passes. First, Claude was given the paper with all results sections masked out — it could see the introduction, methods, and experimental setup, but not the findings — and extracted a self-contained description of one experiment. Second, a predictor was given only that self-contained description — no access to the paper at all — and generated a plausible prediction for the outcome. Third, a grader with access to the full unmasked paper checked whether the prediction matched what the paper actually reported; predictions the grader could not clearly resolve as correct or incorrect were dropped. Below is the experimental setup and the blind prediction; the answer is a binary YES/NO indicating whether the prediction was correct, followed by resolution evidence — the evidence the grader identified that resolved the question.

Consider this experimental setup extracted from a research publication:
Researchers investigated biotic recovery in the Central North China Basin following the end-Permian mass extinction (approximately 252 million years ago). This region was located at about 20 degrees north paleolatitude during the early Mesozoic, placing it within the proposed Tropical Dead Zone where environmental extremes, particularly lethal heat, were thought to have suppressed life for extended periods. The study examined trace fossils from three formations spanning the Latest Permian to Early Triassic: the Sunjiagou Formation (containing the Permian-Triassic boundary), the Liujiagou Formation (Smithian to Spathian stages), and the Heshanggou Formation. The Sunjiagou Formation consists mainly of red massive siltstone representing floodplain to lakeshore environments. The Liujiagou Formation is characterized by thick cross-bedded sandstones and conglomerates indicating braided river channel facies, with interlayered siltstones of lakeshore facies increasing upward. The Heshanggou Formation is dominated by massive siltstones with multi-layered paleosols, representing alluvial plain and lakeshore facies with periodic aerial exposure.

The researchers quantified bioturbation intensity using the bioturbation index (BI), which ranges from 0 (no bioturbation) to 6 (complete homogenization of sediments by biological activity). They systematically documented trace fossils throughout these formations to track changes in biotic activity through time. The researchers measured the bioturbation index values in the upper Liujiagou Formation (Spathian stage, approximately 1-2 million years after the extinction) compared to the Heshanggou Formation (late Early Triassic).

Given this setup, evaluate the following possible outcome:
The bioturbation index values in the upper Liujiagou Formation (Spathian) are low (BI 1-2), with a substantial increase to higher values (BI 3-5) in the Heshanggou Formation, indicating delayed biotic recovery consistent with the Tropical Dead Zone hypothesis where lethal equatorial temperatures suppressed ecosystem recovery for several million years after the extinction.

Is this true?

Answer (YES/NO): NO